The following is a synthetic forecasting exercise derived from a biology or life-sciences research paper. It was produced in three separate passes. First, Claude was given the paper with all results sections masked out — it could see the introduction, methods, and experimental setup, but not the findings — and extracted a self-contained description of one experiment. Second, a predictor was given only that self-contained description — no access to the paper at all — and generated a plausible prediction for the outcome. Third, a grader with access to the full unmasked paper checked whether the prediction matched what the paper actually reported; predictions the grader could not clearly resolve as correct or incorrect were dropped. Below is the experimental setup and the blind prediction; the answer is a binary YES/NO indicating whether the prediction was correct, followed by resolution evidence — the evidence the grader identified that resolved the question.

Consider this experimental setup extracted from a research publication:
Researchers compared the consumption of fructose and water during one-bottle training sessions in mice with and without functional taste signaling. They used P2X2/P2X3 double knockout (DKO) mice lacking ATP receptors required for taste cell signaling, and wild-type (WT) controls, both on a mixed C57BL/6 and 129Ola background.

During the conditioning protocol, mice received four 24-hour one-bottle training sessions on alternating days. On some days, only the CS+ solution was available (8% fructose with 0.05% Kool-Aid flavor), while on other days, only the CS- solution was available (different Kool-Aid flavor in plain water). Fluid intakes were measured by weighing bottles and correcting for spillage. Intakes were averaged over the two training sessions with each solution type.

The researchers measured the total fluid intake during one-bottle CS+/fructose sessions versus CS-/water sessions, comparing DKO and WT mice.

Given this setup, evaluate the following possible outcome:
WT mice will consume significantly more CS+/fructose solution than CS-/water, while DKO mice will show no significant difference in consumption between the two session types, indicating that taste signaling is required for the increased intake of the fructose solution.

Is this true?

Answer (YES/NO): NO